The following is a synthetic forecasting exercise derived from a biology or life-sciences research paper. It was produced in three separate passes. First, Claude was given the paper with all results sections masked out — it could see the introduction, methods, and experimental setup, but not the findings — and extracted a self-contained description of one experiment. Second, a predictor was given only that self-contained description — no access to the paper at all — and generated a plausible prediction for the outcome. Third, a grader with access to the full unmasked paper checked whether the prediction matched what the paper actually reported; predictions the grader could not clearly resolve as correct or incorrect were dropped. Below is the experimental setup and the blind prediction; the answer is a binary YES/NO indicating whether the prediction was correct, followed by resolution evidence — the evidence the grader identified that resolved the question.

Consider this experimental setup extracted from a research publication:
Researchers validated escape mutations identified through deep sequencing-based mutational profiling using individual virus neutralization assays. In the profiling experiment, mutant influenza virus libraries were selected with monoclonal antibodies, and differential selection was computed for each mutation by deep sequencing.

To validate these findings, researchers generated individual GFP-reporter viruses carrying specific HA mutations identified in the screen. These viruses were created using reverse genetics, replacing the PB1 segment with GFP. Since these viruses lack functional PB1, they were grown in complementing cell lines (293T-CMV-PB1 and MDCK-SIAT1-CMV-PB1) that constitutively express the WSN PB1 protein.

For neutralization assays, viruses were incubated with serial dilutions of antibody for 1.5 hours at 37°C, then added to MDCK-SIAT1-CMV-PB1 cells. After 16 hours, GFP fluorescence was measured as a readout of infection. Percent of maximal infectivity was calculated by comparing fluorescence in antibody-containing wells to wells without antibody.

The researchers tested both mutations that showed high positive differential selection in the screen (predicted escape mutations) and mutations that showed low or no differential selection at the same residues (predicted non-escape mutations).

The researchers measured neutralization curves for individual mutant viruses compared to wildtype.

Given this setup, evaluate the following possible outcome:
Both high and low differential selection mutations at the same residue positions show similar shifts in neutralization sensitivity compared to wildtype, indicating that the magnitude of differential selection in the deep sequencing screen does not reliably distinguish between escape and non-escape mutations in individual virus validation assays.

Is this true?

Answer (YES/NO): NO